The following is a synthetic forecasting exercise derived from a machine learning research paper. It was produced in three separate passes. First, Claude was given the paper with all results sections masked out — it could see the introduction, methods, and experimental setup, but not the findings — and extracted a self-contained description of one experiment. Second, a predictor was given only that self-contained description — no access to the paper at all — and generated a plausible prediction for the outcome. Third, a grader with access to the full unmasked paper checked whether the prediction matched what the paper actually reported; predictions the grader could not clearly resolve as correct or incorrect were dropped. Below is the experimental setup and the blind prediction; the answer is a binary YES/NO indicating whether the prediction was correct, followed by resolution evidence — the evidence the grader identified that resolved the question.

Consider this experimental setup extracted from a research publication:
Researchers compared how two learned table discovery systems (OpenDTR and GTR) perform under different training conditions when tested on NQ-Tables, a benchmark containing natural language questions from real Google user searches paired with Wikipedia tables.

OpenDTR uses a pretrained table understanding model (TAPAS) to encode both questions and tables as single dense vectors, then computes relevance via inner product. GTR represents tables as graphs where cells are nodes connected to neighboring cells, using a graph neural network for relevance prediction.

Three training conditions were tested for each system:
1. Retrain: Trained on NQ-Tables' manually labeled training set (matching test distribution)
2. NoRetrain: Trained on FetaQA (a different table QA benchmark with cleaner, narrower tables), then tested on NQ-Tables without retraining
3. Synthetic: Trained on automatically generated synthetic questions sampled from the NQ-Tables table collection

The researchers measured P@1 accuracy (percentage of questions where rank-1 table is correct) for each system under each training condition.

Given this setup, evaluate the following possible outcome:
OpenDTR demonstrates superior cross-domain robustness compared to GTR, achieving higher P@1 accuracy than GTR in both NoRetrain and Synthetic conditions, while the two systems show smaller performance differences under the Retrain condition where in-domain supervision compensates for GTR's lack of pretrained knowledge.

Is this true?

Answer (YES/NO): NO